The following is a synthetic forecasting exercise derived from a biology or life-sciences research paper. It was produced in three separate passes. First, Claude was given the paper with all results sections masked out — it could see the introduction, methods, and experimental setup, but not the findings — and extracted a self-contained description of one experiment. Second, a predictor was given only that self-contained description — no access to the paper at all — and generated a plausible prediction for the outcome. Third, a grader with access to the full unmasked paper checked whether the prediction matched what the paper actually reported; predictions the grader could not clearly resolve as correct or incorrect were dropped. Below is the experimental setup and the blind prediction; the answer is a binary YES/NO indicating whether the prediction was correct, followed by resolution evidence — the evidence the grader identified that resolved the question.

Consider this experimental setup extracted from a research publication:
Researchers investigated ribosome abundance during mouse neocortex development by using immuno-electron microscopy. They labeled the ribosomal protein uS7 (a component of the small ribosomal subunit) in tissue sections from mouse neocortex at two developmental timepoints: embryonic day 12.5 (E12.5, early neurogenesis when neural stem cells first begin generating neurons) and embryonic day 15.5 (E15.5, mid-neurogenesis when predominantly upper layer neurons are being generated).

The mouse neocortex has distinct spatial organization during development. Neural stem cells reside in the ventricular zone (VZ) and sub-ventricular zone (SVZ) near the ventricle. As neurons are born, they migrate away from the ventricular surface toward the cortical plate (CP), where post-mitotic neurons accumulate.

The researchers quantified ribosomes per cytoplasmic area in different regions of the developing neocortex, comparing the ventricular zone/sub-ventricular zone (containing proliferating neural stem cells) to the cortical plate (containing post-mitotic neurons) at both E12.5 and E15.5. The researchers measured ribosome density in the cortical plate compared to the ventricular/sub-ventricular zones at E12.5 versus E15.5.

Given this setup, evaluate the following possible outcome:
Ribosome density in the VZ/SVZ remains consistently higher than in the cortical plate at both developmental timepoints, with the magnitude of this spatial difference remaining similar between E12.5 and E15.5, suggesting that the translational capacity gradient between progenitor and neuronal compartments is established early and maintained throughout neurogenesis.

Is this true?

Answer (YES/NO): NO